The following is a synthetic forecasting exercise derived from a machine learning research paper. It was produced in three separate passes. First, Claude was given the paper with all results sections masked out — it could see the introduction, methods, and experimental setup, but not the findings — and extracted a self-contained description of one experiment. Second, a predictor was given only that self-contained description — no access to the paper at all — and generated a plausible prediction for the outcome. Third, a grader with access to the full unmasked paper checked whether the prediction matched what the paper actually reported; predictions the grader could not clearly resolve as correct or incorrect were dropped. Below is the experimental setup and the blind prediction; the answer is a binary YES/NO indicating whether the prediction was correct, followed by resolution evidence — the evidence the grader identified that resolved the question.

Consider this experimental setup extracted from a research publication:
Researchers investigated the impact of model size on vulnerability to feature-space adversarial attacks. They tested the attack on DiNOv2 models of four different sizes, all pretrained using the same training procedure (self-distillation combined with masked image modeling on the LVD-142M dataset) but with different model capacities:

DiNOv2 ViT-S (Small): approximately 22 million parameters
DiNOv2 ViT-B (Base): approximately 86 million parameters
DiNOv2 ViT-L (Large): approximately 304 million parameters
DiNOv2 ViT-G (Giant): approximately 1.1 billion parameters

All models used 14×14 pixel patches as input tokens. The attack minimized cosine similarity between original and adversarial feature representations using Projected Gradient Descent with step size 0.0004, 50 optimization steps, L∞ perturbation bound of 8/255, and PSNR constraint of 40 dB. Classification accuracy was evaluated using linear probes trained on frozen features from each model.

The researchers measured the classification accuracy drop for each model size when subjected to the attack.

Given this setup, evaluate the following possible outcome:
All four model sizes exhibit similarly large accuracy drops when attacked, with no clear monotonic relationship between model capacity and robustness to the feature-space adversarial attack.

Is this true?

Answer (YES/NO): NO